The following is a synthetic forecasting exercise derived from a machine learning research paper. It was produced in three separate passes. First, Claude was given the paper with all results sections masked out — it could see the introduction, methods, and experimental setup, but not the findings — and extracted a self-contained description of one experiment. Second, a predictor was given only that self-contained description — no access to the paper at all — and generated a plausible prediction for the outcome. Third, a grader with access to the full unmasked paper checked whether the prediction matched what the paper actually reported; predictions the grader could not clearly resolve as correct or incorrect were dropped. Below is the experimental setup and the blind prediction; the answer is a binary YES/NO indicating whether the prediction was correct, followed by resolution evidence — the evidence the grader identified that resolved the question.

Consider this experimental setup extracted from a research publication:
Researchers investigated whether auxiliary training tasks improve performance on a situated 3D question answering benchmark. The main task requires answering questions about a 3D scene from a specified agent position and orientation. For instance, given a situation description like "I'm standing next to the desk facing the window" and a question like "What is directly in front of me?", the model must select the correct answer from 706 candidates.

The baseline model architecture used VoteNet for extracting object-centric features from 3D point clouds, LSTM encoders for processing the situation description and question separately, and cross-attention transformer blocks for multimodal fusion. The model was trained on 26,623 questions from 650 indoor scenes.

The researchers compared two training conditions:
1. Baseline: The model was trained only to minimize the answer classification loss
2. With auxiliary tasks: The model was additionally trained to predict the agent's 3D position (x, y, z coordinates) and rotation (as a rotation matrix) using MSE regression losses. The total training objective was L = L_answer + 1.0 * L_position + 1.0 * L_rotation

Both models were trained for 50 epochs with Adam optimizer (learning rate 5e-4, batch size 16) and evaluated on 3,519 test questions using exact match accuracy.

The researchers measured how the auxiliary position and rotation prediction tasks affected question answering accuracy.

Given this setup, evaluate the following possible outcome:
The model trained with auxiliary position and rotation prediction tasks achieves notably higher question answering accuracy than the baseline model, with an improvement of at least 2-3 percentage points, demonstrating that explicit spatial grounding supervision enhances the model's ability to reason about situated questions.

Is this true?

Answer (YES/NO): NO